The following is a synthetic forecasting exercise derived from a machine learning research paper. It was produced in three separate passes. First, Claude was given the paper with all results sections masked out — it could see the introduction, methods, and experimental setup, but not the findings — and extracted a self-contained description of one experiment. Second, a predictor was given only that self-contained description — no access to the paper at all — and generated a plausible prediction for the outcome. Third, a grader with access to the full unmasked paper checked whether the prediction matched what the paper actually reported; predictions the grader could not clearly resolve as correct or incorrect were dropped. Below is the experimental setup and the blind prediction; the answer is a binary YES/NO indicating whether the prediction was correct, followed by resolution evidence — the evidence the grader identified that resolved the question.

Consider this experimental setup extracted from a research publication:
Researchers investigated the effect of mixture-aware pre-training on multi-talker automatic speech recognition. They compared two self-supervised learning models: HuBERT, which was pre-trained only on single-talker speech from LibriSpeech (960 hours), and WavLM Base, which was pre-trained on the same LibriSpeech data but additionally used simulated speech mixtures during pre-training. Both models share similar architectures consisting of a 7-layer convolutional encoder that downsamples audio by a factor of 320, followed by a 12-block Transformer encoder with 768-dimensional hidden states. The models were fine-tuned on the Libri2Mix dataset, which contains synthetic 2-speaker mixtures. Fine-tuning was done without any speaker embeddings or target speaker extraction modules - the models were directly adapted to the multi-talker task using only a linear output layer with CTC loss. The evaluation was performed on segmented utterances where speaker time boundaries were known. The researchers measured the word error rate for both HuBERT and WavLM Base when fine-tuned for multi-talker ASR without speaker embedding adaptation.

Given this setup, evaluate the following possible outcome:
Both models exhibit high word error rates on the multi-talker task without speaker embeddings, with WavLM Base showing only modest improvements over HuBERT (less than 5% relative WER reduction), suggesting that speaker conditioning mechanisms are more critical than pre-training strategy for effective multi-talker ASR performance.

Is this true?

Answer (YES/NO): NO